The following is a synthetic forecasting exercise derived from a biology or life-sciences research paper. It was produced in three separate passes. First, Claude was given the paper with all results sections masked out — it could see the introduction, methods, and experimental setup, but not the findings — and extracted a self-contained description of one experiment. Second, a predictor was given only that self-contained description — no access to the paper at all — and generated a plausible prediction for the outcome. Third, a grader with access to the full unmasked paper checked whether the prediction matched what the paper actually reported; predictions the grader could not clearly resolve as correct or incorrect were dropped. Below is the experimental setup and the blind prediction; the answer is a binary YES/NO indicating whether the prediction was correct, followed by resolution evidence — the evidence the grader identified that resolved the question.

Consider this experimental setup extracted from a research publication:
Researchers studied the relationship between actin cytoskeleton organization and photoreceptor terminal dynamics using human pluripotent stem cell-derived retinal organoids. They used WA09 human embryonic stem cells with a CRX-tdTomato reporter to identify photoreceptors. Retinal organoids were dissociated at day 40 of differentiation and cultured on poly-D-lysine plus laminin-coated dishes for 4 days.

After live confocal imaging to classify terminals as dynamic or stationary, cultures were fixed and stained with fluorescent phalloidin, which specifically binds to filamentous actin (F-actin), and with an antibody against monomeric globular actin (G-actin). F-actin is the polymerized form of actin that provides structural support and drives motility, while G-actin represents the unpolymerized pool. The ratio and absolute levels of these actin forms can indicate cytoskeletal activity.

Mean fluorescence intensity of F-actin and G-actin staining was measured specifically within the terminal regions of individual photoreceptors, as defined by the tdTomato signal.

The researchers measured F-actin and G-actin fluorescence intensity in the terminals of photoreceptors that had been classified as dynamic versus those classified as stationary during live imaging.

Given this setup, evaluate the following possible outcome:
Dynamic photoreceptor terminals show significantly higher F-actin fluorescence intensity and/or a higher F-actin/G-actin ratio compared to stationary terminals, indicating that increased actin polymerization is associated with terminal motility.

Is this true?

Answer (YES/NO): YES